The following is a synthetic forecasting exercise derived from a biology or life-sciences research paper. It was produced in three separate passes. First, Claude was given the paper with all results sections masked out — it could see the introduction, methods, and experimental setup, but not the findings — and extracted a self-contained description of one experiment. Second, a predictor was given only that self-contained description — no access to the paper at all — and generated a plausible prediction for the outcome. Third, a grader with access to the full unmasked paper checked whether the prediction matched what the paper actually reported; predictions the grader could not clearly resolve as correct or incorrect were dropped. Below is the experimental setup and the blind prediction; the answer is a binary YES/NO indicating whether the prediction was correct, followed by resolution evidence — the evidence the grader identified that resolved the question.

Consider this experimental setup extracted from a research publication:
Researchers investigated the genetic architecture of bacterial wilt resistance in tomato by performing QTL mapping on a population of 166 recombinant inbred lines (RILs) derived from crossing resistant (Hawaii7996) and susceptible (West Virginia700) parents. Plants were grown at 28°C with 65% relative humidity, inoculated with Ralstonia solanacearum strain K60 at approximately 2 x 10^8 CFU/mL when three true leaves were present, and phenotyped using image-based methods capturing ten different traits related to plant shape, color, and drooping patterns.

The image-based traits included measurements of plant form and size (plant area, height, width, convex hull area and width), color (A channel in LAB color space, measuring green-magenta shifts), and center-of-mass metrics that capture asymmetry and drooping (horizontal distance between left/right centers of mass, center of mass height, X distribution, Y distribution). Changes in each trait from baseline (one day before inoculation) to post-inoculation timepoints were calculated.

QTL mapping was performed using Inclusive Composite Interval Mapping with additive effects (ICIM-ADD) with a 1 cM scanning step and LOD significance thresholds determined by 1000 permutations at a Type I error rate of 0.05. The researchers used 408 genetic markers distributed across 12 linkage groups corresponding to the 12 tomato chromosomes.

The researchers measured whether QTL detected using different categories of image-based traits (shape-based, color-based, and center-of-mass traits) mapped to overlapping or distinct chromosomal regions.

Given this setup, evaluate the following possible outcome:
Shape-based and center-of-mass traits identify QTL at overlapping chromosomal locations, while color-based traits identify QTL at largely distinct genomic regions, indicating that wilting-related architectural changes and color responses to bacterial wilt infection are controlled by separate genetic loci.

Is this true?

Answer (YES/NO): NO